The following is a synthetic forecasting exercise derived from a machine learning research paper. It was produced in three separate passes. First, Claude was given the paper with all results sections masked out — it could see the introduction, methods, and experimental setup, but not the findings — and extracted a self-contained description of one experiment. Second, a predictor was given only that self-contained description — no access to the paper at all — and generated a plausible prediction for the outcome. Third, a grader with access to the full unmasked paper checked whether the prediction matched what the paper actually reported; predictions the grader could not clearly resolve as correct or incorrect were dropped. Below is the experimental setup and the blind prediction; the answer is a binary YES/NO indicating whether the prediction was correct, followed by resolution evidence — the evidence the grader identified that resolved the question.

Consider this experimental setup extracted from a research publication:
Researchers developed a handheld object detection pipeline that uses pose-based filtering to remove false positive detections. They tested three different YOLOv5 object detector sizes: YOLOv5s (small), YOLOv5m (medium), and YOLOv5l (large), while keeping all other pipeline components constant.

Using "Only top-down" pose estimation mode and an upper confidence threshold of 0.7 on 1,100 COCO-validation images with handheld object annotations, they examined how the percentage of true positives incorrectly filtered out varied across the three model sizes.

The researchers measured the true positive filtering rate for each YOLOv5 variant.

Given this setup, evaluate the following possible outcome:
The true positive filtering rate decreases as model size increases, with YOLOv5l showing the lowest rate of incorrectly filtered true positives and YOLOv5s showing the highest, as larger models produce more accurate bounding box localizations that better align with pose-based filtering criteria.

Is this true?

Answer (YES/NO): YES